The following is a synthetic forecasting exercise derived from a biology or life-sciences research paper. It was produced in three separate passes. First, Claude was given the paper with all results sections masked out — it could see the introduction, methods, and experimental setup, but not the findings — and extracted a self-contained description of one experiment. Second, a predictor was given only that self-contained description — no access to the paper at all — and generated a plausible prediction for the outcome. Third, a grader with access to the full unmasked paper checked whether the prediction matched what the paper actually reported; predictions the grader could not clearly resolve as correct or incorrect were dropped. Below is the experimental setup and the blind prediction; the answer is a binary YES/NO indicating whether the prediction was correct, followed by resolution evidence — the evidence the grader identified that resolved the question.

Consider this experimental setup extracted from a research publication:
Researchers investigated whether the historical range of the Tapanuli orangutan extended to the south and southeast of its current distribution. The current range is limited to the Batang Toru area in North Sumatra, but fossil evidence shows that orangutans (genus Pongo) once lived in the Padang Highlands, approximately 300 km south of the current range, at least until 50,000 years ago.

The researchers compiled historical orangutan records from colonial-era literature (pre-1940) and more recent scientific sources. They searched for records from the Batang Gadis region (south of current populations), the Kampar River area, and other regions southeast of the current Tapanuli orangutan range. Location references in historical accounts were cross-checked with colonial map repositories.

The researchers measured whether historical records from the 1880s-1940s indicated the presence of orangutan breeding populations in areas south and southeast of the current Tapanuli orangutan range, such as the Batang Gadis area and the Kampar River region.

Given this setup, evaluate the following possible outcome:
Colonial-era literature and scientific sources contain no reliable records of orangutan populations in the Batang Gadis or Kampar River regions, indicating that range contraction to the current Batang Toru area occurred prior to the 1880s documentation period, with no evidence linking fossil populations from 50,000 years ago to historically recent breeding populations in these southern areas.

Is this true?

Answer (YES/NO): NO